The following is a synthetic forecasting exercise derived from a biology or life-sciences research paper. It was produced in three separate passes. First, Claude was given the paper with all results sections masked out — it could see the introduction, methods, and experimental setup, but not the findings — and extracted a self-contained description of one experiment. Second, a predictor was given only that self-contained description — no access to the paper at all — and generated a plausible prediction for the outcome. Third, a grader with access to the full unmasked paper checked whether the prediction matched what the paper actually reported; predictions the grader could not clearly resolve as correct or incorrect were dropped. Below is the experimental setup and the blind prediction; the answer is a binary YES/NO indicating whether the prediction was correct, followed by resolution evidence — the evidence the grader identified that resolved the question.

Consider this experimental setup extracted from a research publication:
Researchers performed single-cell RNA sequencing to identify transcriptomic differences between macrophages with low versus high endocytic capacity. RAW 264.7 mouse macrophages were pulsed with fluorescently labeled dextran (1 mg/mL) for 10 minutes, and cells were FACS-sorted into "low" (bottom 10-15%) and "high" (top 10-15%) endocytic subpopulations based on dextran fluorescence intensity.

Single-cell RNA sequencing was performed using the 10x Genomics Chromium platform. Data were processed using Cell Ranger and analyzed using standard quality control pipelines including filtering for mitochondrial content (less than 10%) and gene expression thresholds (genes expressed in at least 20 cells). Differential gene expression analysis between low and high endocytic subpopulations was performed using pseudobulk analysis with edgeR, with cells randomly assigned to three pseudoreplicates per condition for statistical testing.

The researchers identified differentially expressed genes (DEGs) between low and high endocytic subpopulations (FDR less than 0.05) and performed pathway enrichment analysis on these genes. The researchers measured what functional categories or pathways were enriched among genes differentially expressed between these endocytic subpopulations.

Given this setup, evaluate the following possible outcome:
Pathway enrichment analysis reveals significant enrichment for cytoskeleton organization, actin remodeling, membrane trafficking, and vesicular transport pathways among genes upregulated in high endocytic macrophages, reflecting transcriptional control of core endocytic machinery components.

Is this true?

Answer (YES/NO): NO